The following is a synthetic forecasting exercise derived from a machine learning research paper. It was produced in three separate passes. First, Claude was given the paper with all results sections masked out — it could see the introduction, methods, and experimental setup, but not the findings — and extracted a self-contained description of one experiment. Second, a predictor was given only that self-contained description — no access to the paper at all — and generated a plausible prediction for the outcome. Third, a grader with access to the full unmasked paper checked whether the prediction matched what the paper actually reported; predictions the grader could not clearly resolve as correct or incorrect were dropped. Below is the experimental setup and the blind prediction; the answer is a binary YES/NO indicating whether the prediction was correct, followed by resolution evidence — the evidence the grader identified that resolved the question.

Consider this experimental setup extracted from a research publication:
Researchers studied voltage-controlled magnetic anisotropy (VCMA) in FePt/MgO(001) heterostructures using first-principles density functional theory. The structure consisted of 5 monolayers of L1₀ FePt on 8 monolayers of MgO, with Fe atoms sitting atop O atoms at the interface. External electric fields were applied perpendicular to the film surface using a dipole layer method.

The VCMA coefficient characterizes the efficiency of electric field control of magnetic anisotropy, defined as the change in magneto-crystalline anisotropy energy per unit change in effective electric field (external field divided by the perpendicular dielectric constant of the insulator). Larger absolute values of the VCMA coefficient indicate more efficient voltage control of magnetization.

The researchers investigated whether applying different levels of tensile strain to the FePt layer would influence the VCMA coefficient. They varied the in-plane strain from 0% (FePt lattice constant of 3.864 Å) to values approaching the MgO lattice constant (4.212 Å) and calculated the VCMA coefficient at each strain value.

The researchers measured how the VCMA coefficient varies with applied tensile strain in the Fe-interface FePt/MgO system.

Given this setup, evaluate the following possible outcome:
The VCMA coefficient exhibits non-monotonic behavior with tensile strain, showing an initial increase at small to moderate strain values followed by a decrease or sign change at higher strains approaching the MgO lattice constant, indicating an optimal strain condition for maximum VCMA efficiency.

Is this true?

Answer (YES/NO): NO